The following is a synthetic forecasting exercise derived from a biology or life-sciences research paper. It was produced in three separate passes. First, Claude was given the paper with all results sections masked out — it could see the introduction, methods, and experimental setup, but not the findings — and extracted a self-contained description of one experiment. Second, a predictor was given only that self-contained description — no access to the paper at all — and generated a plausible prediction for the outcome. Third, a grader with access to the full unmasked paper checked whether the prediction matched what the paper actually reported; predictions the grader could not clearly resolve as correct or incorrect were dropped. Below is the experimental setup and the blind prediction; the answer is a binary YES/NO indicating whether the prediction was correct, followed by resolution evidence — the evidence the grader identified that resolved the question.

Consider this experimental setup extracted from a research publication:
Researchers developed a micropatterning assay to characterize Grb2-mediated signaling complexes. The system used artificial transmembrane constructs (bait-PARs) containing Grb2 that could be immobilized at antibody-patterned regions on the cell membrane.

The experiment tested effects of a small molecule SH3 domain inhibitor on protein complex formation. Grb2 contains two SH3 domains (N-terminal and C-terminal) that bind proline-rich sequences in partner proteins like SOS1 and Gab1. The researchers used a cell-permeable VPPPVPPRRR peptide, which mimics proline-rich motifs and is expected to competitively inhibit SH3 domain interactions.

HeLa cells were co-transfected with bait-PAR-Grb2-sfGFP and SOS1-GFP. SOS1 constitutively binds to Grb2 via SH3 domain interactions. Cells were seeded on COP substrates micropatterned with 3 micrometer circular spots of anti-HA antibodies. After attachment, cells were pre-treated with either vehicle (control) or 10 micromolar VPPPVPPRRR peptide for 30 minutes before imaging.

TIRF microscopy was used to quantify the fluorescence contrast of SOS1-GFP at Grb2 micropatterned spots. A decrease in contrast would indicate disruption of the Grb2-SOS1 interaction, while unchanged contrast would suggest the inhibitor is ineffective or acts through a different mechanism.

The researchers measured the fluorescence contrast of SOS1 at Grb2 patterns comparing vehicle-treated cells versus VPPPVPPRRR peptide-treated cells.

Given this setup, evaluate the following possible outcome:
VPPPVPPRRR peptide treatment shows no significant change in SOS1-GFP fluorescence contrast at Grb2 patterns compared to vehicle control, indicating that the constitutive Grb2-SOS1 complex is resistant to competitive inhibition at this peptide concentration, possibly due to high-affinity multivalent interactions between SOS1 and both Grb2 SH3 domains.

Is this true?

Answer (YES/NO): YES